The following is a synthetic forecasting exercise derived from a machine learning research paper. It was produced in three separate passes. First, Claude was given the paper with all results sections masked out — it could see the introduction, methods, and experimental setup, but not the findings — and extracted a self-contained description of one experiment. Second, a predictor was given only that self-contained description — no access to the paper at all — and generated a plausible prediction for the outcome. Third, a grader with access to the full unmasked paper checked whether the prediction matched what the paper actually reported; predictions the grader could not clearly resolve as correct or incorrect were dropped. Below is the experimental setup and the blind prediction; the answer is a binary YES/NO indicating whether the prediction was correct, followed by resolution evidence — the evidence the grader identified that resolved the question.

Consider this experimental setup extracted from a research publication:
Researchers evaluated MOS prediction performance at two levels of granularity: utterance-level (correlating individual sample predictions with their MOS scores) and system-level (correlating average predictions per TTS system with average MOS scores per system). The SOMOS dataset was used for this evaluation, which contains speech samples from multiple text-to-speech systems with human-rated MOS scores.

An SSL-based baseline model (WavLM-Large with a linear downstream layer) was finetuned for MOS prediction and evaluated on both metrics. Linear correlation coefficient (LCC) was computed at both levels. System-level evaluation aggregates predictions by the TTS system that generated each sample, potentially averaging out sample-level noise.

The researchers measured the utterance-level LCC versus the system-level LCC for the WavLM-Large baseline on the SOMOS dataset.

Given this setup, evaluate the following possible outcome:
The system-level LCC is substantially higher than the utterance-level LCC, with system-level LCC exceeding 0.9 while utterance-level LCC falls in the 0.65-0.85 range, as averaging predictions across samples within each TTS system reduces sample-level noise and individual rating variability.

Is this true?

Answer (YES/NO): NO